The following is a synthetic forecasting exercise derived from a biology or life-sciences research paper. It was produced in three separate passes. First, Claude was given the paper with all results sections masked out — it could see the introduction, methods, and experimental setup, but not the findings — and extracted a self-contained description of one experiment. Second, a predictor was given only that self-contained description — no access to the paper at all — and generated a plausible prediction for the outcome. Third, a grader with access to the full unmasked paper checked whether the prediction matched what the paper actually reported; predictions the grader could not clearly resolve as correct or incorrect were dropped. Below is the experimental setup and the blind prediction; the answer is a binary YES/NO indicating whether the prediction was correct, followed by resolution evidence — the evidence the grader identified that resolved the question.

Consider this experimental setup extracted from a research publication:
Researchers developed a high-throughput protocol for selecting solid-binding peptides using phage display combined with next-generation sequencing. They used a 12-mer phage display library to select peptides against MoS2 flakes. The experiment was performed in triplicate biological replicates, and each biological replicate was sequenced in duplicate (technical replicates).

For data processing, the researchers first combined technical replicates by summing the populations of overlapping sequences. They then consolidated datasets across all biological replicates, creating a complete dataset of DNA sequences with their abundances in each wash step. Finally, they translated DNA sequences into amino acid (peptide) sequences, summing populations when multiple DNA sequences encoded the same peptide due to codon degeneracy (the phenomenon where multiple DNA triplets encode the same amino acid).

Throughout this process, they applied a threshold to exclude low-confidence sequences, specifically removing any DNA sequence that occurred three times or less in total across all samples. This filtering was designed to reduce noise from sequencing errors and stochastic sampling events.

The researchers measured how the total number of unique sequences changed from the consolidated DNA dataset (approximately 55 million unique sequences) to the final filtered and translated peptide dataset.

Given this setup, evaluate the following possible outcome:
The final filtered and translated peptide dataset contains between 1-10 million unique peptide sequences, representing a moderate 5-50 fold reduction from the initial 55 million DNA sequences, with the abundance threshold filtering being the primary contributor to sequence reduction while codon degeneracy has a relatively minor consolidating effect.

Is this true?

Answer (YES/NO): YES